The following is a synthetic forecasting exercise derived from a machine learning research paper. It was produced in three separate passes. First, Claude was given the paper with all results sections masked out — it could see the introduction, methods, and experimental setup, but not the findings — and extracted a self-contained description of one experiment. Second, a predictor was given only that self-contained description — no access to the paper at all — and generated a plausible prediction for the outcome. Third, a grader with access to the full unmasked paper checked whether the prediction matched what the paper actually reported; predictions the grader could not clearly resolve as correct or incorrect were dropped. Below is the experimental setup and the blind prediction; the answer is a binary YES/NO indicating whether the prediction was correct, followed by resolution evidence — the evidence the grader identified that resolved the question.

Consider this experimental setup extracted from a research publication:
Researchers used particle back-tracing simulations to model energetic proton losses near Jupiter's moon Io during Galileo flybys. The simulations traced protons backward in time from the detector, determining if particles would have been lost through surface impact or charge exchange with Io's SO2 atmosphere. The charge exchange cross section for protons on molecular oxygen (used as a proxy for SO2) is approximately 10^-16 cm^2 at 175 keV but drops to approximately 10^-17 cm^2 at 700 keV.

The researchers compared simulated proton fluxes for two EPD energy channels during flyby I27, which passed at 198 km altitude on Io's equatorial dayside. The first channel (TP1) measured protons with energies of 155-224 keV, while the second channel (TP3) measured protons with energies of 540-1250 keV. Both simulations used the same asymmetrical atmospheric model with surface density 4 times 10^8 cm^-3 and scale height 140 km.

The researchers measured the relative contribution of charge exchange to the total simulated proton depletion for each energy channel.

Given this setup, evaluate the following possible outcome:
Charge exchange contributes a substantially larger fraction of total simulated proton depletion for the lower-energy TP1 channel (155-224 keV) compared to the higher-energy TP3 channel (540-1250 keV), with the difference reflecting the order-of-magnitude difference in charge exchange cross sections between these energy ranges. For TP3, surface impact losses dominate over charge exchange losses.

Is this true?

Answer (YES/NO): YES